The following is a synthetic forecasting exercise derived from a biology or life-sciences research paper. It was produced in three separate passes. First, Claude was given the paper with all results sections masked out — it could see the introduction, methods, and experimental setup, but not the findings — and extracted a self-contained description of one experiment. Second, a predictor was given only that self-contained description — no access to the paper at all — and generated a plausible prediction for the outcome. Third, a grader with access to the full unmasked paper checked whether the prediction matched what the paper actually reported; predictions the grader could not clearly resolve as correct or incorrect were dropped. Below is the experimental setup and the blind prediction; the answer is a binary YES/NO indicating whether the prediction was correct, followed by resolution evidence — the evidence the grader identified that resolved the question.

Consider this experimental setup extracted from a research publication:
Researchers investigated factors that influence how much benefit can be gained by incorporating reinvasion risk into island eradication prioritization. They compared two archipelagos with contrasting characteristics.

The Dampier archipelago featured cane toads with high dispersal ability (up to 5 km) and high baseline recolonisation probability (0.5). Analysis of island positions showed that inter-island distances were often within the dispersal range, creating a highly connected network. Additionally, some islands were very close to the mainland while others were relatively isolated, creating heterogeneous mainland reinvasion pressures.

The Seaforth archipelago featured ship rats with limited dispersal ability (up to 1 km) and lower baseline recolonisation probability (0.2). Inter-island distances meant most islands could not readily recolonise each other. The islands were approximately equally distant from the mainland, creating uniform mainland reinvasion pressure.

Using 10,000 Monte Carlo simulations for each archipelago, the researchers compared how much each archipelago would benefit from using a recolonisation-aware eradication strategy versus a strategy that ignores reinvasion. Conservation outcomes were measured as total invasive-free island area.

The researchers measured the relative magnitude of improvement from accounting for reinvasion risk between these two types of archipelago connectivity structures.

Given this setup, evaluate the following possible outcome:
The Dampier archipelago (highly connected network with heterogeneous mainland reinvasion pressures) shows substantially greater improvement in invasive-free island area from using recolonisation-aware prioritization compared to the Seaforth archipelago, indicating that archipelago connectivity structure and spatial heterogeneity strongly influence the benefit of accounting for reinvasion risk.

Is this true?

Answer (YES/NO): YES